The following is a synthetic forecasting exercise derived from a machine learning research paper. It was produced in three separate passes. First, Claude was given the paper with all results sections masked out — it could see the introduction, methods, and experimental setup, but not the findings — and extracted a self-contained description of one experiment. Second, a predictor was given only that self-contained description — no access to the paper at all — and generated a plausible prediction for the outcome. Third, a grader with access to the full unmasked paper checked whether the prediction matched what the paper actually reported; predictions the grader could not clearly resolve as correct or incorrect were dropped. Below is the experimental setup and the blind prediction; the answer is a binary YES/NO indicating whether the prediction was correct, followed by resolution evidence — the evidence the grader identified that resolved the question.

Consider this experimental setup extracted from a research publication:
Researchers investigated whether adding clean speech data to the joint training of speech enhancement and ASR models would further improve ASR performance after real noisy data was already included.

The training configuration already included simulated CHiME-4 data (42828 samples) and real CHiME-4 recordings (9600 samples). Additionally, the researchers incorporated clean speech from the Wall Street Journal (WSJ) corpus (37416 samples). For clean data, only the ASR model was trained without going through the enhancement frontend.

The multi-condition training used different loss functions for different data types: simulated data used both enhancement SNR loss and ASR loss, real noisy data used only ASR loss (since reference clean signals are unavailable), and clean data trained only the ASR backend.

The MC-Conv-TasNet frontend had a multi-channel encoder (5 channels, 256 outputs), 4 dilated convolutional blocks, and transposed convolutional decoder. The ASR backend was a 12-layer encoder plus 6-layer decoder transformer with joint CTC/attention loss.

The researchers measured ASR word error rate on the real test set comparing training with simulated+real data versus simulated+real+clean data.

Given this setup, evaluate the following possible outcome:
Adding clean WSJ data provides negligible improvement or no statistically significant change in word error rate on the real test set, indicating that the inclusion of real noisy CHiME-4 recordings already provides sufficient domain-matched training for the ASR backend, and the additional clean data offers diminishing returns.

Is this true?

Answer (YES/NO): NO